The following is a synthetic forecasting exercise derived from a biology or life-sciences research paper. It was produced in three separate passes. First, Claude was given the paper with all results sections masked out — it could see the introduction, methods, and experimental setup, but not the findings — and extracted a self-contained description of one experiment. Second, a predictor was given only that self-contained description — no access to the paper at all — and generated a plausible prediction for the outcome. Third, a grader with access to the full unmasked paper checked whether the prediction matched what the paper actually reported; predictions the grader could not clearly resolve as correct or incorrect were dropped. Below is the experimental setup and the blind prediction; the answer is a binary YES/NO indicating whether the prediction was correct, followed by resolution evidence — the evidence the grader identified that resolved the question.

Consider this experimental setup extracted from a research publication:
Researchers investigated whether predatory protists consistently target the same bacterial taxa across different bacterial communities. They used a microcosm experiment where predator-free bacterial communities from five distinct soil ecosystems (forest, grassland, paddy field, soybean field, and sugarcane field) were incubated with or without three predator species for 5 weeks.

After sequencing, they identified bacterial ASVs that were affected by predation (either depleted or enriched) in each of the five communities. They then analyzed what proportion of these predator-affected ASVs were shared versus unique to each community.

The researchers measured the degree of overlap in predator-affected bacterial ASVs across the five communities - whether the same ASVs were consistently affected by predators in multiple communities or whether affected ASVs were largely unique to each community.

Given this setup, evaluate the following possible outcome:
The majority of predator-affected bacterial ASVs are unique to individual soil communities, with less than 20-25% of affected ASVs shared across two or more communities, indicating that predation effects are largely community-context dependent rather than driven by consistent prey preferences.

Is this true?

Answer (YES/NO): YES